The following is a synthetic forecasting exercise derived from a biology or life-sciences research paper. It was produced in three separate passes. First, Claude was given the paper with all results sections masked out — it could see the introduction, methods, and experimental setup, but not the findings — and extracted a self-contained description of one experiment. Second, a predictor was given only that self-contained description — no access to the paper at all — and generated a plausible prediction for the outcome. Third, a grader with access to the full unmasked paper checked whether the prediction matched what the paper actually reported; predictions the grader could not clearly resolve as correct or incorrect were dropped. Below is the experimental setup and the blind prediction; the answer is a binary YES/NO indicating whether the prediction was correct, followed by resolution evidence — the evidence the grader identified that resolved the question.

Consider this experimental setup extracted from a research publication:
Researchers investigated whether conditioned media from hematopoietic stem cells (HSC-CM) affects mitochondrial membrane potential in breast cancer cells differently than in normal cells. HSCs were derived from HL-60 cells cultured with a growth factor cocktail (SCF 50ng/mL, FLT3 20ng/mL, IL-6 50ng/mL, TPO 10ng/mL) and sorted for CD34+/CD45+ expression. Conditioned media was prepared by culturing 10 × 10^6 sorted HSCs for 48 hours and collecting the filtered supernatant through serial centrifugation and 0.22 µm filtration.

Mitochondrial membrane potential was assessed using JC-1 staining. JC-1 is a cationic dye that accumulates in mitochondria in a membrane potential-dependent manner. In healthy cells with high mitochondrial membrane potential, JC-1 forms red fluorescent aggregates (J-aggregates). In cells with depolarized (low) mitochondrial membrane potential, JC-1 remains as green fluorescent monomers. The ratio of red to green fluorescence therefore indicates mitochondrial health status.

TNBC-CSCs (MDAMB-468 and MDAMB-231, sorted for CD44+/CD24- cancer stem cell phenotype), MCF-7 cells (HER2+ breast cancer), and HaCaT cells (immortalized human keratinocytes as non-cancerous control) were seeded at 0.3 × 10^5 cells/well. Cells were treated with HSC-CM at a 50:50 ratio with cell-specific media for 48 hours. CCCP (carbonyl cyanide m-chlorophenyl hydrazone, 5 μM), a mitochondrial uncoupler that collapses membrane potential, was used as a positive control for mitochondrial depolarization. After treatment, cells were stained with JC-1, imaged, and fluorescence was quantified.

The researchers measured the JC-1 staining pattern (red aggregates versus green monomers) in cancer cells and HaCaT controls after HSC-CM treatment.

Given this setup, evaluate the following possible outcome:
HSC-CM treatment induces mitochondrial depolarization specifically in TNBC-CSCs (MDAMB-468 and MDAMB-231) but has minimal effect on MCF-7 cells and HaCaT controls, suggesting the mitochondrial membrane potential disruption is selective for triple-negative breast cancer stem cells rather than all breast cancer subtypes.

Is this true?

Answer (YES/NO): NO